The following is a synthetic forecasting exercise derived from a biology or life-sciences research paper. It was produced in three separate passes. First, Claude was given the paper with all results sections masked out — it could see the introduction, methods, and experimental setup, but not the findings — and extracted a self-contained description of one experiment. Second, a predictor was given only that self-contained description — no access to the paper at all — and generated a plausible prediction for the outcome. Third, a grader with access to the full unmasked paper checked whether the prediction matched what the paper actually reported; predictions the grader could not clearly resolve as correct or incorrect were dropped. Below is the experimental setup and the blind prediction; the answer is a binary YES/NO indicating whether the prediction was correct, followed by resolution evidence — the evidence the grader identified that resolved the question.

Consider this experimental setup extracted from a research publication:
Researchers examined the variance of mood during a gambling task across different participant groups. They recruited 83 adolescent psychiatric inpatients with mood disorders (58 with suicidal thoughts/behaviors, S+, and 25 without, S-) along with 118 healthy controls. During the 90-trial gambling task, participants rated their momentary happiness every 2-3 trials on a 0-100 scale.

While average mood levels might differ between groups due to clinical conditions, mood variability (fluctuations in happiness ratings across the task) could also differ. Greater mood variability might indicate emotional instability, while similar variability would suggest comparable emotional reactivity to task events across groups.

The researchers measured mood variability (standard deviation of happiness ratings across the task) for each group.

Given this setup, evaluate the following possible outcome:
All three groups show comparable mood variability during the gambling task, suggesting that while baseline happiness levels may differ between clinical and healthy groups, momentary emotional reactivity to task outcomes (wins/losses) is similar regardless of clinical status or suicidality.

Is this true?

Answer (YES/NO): YES